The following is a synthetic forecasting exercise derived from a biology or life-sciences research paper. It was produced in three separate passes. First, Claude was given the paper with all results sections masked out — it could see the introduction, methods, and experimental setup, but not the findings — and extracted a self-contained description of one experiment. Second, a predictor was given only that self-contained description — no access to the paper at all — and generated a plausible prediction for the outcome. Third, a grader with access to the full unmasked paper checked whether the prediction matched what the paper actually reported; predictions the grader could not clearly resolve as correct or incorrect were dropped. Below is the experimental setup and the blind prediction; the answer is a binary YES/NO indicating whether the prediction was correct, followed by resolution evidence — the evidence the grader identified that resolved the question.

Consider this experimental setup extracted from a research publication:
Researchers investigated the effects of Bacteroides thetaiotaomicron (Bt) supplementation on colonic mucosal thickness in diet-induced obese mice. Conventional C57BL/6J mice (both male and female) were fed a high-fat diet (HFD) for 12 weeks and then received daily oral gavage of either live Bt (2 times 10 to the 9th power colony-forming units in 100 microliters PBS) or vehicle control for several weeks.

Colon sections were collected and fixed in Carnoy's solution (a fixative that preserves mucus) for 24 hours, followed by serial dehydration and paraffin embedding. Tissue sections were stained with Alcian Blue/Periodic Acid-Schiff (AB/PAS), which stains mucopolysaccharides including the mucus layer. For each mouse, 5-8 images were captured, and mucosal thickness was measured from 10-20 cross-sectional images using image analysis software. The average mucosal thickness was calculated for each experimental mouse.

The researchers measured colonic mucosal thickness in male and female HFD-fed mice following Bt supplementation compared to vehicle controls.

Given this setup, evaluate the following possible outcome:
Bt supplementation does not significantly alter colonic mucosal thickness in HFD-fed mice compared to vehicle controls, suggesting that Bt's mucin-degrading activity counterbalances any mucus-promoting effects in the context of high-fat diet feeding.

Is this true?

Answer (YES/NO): NO